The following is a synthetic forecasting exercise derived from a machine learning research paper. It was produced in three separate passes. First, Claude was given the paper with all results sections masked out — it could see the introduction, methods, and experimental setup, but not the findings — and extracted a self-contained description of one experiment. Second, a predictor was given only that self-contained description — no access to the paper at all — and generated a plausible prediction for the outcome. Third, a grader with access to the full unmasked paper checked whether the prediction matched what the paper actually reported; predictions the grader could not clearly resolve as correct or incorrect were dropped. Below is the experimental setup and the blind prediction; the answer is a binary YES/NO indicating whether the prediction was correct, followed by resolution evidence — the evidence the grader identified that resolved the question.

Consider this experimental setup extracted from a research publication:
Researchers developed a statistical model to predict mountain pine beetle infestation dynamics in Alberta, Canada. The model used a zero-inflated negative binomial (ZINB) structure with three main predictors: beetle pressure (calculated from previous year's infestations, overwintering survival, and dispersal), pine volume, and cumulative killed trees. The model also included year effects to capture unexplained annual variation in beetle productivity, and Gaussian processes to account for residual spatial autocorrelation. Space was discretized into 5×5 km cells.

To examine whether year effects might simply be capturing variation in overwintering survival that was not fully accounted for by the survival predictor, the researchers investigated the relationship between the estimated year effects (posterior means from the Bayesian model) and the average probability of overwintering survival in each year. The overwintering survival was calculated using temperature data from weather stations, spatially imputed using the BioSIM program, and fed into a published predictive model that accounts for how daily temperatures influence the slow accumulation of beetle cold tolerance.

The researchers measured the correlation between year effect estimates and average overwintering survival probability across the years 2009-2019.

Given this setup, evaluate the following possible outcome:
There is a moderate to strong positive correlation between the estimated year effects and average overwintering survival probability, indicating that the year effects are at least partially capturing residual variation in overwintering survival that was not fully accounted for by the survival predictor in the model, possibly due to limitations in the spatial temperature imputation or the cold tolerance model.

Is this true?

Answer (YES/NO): NO